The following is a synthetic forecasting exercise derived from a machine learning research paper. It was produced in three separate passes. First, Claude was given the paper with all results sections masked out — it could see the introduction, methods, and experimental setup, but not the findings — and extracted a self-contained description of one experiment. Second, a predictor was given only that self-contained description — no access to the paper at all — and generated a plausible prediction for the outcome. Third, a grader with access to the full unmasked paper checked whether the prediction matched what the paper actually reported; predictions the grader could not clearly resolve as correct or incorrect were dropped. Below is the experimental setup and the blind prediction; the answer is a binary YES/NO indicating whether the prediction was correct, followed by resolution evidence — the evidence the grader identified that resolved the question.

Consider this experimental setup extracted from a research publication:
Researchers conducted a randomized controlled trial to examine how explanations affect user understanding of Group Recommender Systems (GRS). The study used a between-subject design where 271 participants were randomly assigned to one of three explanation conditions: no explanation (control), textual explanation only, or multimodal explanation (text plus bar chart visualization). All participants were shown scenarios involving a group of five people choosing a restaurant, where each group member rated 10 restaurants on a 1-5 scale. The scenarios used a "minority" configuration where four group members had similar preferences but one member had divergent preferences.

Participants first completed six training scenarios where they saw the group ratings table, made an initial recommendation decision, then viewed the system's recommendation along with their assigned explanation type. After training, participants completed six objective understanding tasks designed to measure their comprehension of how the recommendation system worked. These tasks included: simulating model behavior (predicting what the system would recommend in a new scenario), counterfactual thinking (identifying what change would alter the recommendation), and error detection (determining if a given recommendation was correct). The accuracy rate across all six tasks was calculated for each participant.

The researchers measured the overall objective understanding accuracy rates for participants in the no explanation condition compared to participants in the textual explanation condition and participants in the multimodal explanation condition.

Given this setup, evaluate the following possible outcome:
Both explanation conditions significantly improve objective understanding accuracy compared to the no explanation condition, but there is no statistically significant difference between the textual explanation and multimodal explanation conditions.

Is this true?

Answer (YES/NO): NO